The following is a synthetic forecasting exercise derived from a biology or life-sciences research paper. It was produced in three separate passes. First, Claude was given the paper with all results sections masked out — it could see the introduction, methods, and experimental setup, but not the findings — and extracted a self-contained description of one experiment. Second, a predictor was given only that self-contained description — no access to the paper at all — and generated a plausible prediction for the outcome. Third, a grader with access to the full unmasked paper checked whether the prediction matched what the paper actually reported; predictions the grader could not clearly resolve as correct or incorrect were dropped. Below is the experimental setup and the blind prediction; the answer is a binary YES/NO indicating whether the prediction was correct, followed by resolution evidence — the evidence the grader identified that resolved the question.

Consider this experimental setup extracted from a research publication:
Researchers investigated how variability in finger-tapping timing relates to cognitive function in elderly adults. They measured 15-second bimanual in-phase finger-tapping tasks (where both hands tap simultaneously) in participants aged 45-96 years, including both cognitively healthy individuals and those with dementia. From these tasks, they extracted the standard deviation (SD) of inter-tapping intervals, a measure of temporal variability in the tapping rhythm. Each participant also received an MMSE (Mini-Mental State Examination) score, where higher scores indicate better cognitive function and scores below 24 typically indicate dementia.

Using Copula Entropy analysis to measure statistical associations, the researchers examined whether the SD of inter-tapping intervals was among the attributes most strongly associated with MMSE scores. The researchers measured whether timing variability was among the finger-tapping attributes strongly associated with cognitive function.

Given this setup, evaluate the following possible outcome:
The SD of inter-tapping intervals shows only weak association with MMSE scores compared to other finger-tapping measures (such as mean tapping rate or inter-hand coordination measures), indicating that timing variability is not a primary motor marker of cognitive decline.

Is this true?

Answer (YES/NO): NO